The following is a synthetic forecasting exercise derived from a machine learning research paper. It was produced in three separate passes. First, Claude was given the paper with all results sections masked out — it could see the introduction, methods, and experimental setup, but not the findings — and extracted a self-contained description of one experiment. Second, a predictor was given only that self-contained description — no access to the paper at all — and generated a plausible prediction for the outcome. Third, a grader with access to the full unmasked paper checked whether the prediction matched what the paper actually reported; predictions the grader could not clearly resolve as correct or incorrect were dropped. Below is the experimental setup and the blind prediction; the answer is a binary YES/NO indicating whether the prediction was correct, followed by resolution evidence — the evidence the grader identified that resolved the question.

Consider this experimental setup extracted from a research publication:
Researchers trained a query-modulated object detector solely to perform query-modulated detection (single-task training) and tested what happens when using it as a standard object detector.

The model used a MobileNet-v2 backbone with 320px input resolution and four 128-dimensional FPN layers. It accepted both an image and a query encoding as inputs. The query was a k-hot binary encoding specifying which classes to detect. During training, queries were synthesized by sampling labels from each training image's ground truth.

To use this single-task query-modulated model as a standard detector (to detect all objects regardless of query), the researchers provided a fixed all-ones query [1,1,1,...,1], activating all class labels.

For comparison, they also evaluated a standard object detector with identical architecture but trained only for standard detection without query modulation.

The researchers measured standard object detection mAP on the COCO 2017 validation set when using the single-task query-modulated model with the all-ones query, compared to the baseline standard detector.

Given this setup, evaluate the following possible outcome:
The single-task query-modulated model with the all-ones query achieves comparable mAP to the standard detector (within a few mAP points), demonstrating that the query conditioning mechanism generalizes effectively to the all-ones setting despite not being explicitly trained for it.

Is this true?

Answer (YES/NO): NO